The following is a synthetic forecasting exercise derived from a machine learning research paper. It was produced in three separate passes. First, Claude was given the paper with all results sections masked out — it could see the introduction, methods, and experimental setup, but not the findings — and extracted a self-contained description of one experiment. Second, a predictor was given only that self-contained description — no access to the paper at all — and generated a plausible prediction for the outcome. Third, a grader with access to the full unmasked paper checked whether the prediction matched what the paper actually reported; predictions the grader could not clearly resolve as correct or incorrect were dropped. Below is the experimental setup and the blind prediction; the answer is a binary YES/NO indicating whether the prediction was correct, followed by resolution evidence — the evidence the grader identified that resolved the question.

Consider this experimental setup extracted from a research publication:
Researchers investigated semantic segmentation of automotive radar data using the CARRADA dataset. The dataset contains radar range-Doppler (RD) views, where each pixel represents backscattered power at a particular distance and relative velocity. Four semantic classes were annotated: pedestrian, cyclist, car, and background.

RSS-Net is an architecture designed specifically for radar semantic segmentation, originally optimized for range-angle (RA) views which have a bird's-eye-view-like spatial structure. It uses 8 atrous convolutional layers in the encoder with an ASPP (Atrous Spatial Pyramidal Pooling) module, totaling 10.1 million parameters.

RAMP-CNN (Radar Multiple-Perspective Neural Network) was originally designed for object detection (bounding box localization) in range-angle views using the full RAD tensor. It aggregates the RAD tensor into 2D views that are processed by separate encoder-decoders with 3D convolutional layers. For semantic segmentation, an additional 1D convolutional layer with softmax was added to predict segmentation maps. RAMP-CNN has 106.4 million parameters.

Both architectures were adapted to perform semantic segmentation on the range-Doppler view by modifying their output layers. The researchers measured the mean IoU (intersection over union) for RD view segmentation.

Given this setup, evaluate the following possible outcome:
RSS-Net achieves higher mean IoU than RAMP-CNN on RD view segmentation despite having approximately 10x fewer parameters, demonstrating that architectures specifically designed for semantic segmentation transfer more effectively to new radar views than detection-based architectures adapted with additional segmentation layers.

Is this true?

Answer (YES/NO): NO